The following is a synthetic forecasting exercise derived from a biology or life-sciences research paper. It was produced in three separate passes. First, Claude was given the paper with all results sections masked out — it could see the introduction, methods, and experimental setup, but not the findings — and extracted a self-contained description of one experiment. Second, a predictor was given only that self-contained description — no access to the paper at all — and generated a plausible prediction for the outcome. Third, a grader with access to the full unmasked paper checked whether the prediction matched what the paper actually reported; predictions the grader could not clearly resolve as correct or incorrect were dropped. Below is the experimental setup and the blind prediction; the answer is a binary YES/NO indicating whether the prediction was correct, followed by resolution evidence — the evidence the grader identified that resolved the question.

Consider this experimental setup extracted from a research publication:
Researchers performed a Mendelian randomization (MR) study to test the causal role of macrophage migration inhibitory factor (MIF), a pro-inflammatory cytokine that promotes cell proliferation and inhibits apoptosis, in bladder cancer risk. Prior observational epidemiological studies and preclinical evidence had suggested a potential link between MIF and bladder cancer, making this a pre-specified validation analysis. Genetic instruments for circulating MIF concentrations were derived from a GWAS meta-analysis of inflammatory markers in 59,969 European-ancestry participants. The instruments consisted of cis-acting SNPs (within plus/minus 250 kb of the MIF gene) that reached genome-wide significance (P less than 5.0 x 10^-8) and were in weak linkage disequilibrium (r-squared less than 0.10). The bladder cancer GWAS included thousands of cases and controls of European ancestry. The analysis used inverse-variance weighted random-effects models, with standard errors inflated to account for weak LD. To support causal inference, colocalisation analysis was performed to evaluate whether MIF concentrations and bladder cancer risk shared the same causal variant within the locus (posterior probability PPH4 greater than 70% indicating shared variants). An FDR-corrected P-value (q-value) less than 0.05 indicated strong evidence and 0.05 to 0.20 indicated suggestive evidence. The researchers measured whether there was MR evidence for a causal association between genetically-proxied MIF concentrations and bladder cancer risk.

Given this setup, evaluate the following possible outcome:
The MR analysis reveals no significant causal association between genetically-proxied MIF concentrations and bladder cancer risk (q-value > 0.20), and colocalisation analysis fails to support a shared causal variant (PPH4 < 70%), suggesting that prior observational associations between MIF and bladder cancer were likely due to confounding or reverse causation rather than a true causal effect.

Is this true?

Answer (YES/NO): NO